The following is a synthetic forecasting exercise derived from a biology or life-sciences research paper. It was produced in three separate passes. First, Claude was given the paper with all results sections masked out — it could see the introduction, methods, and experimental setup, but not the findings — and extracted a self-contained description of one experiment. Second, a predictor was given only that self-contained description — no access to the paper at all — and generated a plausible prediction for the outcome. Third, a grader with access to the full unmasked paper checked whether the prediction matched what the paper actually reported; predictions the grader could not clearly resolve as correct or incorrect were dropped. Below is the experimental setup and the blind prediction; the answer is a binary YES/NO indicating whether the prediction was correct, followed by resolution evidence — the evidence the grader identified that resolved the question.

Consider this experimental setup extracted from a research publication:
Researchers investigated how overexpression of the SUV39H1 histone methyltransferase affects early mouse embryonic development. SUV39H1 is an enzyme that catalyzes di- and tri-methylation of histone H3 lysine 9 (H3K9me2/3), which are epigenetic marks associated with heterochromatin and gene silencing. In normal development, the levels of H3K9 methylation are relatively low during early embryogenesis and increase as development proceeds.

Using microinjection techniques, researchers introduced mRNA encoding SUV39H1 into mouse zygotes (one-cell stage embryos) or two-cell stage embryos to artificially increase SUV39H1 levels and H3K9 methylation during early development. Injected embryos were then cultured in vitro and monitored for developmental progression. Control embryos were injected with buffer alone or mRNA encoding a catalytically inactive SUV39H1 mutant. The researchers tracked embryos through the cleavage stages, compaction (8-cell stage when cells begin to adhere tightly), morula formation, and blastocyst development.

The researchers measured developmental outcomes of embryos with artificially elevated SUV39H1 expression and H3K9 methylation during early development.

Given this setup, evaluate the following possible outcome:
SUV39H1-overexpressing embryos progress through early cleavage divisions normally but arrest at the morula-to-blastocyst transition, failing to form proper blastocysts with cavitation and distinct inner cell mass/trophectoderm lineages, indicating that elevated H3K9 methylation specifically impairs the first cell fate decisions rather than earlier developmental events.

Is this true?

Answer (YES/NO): NO